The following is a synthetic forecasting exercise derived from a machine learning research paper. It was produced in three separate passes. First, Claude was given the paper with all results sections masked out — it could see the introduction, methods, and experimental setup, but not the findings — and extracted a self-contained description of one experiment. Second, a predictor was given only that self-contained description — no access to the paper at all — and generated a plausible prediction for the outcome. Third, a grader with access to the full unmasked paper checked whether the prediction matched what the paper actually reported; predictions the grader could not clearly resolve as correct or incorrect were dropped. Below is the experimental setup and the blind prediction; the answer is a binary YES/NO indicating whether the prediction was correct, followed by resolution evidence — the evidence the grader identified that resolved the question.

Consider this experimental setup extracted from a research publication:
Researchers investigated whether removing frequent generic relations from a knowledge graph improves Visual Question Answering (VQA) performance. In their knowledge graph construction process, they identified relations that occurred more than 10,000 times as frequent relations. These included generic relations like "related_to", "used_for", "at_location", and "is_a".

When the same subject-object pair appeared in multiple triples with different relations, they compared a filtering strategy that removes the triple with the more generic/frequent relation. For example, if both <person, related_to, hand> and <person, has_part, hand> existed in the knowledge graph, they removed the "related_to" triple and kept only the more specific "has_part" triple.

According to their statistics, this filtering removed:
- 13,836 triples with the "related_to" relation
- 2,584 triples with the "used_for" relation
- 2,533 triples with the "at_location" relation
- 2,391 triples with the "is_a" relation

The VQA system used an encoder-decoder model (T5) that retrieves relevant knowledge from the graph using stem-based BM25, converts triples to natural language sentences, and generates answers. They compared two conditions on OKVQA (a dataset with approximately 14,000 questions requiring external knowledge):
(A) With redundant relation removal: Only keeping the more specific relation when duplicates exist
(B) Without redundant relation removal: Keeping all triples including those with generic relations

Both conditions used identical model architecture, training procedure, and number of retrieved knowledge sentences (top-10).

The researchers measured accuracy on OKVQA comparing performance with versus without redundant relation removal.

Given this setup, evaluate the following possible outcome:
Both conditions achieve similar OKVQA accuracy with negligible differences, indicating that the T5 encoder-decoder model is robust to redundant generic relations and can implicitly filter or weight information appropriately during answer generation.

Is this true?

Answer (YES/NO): NO